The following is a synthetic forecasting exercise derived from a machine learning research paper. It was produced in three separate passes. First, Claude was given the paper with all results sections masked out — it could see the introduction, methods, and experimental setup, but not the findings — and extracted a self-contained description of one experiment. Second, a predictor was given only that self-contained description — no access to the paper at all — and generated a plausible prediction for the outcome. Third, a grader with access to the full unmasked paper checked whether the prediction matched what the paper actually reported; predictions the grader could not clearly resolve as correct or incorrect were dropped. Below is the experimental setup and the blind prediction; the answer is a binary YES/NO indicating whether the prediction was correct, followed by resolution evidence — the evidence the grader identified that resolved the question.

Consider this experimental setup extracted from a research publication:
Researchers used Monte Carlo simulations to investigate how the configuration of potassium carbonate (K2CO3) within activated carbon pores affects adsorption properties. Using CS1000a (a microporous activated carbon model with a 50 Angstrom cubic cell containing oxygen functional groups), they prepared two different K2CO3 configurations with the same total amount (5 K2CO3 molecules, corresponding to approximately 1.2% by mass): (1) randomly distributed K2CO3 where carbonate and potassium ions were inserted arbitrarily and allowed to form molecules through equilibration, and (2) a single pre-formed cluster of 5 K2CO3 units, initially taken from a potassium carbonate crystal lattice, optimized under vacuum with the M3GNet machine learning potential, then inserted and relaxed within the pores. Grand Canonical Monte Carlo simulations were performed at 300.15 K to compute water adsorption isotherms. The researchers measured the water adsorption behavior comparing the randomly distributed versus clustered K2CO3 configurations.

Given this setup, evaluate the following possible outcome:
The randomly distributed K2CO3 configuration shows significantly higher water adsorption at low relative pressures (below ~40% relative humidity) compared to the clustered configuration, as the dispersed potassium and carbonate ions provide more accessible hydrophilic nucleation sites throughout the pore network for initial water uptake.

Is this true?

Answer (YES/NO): YES